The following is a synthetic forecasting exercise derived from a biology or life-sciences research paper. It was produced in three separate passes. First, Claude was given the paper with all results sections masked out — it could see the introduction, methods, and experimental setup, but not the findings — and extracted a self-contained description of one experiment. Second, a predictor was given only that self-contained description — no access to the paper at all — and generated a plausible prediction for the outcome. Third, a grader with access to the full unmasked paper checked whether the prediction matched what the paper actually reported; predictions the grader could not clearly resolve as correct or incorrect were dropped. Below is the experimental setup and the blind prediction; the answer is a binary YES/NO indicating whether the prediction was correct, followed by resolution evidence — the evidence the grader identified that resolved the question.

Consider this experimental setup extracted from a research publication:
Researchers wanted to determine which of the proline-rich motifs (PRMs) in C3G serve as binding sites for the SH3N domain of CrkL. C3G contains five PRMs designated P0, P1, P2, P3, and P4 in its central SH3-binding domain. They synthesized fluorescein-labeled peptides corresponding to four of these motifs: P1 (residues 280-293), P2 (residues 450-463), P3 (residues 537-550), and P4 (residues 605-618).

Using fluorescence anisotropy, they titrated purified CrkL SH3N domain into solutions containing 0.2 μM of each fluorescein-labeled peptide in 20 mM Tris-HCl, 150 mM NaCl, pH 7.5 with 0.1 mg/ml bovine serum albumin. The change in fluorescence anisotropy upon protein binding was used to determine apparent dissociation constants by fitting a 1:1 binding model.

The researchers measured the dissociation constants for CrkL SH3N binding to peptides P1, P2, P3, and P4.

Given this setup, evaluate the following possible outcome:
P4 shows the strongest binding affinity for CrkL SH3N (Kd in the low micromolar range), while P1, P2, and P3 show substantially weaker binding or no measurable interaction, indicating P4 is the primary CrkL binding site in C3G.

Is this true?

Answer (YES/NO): NO